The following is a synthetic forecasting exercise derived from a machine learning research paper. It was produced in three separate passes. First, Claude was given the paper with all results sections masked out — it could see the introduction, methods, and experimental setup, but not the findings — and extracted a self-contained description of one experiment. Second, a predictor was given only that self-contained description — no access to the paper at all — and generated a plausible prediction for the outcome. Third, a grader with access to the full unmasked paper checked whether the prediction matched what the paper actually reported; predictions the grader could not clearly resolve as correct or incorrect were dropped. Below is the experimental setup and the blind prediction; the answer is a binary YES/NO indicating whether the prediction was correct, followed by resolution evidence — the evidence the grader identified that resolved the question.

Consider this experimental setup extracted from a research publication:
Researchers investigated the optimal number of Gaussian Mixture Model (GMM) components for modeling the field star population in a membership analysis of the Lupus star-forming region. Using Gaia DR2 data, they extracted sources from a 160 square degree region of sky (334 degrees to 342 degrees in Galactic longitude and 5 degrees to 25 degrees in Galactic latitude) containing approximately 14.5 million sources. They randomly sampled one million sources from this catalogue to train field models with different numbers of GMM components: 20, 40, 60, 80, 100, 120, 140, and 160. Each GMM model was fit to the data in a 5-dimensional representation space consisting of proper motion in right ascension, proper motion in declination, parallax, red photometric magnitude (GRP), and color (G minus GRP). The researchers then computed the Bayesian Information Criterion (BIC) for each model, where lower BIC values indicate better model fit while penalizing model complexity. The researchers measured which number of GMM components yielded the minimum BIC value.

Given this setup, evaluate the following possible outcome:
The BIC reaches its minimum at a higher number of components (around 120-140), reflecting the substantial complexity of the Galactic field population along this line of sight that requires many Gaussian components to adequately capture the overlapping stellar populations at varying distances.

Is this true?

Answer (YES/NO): NO